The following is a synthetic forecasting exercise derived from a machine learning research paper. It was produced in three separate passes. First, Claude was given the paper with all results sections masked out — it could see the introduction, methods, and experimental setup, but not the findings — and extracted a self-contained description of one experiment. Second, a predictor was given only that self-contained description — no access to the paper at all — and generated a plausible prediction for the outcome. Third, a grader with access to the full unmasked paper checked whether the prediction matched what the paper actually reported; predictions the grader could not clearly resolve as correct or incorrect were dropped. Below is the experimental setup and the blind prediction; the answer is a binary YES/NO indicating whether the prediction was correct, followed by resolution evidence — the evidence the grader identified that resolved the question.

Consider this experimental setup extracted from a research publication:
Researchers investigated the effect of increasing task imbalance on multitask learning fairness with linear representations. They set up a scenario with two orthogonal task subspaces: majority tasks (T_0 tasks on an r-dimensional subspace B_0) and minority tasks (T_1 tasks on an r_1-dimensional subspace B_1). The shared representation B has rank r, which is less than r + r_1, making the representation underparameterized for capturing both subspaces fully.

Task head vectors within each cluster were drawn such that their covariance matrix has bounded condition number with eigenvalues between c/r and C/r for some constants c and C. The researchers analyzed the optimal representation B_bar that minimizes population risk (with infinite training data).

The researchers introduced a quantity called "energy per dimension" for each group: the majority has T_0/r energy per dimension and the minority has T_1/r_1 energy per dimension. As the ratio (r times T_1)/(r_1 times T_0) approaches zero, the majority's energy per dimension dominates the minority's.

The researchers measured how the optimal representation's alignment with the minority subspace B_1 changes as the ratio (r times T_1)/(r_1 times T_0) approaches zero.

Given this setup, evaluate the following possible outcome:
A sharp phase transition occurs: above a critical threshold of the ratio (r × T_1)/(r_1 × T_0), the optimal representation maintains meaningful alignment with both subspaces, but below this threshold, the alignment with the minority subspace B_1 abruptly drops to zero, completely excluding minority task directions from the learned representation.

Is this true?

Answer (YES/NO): NO